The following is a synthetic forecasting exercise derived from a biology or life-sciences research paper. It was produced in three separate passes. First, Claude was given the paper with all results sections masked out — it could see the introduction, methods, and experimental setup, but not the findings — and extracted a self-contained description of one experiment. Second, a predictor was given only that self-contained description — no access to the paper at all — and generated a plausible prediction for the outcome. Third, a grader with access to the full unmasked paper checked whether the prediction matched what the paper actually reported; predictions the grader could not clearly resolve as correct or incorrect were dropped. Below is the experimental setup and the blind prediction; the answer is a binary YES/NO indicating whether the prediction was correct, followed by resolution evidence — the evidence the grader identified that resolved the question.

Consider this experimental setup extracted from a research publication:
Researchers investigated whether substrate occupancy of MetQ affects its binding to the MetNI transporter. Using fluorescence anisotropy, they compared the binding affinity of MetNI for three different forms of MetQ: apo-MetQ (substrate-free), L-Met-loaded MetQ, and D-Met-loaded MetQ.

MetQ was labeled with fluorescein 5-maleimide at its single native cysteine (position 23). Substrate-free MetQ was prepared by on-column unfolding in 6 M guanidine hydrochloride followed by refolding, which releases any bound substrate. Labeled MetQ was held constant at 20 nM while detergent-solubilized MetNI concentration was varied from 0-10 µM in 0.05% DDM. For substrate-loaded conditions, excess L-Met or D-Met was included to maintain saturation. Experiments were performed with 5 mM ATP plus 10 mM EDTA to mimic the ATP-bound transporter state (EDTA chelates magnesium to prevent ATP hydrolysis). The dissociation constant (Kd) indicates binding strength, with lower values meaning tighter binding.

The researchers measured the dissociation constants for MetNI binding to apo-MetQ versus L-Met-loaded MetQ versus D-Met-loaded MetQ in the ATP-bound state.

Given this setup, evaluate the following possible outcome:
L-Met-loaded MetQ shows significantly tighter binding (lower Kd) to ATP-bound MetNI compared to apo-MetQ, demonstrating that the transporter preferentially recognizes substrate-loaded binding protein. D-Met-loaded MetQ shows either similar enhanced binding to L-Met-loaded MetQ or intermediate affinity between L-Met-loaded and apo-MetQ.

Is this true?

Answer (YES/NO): NO